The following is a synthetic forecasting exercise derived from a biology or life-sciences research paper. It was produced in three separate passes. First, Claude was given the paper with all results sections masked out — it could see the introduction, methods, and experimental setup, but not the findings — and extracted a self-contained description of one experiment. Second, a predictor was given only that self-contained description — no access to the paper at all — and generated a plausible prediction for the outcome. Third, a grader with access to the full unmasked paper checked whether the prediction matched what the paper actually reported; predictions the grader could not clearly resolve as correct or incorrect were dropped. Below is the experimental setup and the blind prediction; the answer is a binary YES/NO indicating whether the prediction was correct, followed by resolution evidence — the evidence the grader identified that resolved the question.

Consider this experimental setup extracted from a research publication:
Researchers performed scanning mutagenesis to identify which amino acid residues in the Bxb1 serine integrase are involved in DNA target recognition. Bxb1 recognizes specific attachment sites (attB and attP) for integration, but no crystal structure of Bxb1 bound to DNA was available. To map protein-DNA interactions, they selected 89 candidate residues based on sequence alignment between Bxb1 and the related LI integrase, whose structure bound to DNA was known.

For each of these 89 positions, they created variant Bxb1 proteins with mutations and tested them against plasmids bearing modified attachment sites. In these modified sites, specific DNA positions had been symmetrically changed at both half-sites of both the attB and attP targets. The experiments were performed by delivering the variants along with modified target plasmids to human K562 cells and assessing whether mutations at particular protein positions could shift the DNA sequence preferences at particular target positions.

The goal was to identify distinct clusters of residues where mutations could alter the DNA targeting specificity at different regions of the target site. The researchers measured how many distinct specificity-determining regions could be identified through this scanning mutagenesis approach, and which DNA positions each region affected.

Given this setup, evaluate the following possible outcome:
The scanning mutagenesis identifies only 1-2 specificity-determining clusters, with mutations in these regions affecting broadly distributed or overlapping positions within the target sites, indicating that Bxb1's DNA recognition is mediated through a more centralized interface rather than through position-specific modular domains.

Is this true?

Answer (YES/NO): NO